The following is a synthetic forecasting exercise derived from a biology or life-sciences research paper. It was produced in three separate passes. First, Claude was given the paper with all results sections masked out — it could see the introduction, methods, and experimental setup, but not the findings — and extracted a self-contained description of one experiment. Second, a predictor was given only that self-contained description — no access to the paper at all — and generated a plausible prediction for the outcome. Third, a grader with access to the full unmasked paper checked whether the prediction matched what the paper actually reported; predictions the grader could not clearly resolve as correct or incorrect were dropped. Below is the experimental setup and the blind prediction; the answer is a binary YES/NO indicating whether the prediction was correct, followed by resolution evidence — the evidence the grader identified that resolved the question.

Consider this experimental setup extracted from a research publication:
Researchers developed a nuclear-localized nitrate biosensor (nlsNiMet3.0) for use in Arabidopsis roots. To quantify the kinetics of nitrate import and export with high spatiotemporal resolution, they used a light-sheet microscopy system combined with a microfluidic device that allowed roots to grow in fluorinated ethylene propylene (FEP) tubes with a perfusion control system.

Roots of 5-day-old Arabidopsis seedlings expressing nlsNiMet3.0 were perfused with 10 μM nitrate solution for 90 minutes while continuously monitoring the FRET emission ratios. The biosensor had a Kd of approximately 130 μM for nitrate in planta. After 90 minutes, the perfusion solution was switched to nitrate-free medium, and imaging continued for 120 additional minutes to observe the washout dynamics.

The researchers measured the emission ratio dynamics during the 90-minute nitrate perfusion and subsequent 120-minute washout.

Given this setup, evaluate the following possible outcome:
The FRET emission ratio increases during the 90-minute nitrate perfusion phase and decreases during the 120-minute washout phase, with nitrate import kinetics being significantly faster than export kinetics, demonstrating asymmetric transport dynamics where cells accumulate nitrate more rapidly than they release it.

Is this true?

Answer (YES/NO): NO